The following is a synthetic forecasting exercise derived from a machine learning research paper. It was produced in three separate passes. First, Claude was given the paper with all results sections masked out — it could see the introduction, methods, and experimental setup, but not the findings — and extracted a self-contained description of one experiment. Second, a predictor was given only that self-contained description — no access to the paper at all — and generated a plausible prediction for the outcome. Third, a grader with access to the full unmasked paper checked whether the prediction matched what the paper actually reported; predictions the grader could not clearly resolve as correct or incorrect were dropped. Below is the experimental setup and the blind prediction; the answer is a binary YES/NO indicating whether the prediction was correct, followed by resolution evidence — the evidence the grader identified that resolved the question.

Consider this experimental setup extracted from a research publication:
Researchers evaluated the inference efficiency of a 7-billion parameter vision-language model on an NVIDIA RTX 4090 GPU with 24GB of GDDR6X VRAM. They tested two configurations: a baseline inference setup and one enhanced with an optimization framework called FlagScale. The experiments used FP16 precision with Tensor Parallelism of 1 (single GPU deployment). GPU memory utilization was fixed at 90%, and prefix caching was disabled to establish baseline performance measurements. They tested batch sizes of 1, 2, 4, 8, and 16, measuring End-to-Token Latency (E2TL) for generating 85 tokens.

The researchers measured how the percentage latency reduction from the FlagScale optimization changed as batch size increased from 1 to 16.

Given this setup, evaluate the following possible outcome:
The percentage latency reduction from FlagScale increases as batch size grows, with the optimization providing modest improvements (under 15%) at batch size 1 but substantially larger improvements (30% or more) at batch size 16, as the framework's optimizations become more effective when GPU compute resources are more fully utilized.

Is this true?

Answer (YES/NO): NO